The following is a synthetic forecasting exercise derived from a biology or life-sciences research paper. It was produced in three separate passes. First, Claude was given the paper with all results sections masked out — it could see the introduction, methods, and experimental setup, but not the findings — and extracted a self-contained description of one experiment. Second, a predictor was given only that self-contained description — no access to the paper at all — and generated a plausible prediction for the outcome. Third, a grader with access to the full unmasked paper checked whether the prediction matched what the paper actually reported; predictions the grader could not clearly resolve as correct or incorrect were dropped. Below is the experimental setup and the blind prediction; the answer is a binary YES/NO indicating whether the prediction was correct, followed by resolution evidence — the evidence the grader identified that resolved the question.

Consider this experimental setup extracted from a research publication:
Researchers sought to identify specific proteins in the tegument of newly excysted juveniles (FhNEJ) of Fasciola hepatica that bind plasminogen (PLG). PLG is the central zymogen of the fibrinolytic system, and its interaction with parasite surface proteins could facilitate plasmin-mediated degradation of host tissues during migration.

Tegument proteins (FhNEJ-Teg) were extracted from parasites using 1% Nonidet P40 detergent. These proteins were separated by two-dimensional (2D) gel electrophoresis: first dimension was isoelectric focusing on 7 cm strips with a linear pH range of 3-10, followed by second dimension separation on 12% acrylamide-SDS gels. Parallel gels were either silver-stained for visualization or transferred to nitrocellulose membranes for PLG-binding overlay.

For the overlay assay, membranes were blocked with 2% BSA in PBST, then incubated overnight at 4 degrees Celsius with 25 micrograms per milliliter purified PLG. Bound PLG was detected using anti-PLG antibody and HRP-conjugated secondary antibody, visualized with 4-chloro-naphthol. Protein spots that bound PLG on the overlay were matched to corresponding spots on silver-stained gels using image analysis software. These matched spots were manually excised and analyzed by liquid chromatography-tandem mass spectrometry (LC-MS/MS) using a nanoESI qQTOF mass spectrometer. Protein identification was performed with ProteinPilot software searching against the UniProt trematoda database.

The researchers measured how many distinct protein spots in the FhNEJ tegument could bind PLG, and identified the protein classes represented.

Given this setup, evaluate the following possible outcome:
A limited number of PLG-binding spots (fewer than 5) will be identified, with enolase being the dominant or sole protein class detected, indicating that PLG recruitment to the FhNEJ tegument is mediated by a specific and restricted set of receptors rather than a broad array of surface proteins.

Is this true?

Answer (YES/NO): NO